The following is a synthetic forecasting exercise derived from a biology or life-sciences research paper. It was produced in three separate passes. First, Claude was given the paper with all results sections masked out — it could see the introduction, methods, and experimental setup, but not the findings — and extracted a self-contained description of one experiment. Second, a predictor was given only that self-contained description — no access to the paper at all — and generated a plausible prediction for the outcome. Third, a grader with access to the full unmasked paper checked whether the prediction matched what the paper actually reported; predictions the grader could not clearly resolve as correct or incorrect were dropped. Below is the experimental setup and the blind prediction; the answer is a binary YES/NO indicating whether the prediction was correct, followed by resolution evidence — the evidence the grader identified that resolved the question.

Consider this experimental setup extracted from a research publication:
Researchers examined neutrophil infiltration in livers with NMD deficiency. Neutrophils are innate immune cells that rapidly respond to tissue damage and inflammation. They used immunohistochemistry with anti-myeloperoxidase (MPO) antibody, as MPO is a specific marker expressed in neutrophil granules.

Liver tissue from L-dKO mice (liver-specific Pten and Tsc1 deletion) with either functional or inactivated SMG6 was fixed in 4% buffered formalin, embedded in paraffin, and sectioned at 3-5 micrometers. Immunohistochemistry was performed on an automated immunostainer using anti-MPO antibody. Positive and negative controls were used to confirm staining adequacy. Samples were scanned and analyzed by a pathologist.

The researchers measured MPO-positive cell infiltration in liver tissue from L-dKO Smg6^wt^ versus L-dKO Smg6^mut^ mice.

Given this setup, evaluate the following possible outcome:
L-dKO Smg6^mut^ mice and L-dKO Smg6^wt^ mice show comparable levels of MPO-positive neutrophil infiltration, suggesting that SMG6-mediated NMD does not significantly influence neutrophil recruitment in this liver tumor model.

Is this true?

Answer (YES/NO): NO